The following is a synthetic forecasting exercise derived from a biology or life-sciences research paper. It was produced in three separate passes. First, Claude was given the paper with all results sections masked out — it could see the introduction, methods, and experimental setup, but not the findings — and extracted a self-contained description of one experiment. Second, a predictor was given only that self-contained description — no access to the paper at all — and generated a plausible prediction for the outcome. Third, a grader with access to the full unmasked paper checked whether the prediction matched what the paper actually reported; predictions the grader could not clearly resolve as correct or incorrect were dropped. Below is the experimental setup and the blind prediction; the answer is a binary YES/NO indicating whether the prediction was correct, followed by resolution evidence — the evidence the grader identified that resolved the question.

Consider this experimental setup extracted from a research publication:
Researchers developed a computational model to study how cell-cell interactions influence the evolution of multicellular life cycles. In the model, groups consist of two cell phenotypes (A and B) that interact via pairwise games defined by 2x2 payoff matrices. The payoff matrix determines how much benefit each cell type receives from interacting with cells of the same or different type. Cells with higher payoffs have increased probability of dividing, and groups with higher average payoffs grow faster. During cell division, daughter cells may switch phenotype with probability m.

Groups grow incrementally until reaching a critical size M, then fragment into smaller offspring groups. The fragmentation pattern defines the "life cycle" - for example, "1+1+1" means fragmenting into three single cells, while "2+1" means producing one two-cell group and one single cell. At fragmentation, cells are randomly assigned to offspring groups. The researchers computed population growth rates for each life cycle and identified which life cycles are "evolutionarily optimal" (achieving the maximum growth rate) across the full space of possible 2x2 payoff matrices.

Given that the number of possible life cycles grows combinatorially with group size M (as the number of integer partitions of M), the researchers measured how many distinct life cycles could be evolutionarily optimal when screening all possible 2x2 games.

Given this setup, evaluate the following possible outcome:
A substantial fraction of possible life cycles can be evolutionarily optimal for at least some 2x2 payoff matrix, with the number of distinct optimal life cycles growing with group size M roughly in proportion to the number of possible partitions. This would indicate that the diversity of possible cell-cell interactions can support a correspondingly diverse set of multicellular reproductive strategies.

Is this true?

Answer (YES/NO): NO